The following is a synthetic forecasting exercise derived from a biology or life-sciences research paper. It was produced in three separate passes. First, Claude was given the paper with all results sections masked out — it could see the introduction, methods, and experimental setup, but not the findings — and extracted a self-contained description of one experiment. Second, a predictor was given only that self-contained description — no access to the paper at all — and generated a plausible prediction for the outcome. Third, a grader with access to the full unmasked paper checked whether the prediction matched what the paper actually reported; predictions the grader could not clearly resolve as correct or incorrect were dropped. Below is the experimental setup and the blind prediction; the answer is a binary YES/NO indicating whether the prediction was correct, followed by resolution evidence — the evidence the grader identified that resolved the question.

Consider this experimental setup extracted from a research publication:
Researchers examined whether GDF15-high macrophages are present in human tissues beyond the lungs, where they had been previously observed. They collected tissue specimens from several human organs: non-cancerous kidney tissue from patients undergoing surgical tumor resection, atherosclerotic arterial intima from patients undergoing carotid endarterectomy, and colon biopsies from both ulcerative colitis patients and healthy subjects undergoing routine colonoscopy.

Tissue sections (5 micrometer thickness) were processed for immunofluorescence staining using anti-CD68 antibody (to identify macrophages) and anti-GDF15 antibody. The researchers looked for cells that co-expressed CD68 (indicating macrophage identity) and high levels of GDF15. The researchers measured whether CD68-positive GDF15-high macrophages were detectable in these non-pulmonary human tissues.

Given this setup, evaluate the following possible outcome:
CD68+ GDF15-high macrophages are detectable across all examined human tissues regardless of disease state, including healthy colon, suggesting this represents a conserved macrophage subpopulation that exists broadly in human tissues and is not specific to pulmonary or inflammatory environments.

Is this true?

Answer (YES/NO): YES